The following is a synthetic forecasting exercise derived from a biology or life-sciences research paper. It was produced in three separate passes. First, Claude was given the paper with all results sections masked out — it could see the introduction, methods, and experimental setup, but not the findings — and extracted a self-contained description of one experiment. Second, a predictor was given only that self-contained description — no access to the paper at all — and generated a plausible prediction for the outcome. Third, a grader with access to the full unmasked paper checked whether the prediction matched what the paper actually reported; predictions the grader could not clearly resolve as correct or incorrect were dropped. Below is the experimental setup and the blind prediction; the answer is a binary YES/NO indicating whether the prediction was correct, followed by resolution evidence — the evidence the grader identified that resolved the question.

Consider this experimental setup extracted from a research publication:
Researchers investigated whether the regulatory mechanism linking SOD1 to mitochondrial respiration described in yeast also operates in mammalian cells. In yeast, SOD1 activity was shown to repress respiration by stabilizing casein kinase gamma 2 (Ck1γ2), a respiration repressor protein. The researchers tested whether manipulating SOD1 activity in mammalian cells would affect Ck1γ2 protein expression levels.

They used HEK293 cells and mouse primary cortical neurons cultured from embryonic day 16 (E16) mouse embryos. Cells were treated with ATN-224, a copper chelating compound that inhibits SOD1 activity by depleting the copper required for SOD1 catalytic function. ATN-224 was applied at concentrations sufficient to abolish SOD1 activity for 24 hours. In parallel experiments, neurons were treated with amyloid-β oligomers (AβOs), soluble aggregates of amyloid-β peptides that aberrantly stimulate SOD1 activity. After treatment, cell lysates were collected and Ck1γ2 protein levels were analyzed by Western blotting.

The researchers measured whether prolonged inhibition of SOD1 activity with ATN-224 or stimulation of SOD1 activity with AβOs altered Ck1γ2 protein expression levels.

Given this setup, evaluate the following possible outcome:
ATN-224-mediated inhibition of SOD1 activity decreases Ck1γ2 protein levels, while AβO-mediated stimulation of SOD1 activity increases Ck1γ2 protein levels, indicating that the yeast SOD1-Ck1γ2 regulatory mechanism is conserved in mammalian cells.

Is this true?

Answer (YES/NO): NO